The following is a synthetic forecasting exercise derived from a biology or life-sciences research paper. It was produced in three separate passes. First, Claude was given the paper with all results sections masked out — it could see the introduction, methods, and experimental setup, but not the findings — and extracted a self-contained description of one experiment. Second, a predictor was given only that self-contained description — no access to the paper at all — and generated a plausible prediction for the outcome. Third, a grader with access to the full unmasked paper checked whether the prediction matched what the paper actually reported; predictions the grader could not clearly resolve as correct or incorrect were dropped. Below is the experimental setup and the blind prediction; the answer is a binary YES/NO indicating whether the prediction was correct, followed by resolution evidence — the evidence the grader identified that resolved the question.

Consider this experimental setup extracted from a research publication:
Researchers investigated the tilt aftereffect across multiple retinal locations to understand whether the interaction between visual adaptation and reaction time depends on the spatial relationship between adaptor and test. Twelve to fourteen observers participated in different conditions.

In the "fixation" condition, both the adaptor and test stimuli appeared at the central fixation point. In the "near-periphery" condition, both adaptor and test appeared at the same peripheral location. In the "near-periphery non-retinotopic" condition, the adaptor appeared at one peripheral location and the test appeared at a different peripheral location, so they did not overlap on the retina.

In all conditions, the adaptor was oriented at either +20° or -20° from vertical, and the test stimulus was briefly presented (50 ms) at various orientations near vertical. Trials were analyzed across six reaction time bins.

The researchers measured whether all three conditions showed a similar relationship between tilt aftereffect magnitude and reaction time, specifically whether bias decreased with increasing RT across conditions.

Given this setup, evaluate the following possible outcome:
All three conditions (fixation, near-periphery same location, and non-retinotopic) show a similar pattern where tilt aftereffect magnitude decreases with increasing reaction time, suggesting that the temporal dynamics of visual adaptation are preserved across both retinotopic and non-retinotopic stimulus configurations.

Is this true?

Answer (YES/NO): YES